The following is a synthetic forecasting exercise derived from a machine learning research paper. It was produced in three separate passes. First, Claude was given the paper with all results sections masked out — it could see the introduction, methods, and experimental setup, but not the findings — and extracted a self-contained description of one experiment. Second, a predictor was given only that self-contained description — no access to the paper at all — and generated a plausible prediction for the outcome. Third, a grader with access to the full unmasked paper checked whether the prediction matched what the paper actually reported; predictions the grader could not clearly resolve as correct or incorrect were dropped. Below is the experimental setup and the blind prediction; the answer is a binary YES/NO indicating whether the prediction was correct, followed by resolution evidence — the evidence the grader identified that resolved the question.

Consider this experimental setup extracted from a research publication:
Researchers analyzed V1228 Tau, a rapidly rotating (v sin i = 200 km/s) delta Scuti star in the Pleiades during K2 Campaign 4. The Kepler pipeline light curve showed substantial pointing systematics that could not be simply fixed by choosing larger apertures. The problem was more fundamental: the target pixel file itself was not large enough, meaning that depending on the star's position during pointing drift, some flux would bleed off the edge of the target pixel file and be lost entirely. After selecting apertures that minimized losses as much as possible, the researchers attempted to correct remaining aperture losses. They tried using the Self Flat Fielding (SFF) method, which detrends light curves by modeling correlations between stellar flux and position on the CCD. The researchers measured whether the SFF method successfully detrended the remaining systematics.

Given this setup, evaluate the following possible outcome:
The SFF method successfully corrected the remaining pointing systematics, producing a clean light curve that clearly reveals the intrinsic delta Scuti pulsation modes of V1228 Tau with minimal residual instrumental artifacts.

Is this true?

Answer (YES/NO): NO